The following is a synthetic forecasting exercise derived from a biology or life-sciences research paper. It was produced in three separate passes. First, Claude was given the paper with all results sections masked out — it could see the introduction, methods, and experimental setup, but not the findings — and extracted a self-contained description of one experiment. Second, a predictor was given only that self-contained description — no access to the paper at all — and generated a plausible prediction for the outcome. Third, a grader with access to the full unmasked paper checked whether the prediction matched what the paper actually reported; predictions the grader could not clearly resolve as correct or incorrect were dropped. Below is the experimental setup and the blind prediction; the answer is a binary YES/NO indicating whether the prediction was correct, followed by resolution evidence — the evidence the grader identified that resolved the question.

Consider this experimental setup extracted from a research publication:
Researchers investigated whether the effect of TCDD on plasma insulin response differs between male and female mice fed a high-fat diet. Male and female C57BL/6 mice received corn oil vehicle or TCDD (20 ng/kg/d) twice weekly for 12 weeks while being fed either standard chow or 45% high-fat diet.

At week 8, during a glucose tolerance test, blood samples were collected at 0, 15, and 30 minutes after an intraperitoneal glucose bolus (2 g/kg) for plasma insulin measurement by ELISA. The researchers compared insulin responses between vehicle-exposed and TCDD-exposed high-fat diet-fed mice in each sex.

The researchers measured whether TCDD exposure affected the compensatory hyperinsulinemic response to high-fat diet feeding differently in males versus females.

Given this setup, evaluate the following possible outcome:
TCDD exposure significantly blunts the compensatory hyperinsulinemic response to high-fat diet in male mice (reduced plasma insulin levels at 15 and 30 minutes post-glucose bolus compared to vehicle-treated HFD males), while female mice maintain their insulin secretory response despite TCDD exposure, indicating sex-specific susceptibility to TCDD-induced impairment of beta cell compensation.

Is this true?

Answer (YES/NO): NO